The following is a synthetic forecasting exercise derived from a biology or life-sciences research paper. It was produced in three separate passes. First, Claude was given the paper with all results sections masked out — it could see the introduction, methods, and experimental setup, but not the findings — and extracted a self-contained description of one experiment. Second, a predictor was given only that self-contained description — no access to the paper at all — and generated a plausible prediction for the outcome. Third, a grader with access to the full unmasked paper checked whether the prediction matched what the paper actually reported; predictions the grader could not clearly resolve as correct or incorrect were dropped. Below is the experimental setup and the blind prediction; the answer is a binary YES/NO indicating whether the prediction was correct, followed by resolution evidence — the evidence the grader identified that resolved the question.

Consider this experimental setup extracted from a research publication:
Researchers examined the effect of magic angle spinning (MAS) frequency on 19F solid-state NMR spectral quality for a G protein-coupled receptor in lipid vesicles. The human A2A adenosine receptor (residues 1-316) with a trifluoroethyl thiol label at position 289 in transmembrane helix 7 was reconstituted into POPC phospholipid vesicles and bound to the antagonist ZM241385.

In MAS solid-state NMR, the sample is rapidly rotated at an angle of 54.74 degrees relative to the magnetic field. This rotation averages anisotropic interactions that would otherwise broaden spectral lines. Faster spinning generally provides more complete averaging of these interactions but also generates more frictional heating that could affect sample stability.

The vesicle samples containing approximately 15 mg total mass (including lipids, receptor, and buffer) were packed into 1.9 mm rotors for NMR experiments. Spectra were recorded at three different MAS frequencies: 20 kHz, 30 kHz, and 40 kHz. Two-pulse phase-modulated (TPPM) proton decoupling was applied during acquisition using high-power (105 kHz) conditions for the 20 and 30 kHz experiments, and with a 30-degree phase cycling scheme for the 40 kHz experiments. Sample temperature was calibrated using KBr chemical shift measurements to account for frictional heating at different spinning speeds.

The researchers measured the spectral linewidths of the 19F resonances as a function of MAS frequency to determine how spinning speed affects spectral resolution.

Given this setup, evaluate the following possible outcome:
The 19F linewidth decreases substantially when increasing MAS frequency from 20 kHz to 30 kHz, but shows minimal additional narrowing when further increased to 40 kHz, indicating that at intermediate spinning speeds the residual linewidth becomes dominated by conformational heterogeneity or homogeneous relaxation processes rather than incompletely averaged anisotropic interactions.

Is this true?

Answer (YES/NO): NO